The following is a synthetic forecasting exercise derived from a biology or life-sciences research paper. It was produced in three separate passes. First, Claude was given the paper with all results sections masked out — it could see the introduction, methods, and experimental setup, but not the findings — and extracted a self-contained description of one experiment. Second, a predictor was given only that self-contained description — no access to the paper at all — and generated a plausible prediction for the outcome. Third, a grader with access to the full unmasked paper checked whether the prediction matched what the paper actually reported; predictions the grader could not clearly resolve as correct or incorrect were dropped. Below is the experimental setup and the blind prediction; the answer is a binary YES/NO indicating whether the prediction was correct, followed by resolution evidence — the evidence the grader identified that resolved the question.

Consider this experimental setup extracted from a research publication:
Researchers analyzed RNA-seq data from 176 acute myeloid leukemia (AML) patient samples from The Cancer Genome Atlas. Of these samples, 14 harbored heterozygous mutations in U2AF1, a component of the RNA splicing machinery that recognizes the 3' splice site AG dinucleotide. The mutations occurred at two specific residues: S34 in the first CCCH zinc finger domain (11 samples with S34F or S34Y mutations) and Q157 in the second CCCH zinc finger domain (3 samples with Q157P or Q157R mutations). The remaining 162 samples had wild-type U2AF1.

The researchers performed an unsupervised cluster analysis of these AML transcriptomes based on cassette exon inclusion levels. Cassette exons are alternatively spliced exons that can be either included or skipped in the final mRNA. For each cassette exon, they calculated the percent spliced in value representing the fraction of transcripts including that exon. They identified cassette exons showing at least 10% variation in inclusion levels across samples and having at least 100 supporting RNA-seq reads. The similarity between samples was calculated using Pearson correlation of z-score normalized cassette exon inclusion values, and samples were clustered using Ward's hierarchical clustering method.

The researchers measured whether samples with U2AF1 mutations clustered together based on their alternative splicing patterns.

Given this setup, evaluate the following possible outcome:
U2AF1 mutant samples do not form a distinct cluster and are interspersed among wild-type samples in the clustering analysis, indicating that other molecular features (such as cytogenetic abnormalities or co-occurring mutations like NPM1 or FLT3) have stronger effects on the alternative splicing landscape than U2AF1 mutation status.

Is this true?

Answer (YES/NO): NO